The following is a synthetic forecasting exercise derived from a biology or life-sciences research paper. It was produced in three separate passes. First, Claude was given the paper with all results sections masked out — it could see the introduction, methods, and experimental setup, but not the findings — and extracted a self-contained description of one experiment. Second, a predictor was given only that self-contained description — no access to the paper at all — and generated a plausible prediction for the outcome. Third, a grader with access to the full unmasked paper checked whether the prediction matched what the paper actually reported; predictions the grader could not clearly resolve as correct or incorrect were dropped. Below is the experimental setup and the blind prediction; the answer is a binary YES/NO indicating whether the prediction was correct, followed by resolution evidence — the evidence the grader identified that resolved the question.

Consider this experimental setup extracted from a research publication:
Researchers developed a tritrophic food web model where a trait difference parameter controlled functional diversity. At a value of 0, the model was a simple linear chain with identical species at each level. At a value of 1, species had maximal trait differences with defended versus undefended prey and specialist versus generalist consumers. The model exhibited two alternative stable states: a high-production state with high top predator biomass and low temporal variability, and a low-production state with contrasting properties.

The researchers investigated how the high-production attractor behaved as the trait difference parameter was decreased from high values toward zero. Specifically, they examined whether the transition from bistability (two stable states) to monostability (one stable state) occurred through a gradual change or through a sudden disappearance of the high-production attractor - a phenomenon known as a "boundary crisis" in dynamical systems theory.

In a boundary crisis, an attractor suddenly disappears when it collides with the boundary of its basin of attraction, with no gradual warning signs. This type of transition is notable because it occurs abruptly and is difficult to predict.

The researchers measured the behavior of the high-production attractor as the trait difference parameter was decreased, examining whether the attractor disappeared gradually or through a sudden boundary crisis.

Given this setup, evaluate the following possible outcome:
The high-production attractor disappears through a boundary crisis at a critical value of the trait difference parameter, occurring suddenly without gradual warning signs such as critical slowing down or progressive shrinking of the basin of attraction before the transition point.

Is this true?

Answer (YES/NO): NO